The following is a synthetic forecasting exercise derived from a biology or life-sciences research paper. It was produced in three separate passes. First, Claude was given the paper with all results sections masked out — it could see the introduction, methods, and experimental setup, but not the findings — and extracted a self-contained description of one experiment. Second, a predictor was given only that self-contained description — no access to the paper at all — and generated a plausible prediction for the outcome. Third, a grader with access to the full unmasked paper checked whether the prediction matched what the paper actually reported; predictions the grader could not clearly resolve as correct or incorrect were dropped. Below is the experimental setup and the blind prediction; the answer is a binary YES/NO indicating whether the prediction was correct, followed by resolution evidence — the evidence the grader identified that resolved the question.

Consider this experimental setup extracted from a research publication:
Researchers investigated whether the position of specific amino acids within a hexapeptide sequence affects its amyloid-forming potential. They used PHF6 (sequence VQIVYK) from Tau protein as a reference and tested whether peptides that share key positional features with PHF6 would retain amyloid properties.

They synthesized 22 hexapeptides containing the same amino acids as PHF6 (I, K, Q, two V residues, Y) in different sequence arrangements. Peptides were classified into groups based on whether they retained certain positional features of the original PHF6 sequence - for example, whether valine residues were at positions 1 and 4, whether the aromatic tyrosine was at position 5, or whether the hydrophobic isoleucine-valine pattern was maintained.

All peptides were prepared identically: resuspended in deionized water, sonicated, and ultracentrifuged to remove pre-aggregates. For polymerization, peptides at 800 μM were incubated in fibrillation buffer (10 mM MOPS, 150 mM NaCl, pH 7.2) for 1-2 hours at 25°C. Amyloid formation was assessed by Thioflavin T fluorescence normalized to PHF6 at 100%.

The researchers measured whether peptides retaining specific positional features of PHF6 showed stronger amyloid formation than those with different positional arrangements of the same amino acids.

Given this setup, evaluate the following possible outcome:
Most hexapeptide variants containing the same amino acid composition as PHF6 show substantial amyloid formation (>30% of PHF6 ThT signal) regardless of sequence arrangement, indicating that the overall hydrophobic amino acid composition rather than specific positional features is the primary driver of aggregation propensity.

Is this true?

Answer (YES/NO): NO